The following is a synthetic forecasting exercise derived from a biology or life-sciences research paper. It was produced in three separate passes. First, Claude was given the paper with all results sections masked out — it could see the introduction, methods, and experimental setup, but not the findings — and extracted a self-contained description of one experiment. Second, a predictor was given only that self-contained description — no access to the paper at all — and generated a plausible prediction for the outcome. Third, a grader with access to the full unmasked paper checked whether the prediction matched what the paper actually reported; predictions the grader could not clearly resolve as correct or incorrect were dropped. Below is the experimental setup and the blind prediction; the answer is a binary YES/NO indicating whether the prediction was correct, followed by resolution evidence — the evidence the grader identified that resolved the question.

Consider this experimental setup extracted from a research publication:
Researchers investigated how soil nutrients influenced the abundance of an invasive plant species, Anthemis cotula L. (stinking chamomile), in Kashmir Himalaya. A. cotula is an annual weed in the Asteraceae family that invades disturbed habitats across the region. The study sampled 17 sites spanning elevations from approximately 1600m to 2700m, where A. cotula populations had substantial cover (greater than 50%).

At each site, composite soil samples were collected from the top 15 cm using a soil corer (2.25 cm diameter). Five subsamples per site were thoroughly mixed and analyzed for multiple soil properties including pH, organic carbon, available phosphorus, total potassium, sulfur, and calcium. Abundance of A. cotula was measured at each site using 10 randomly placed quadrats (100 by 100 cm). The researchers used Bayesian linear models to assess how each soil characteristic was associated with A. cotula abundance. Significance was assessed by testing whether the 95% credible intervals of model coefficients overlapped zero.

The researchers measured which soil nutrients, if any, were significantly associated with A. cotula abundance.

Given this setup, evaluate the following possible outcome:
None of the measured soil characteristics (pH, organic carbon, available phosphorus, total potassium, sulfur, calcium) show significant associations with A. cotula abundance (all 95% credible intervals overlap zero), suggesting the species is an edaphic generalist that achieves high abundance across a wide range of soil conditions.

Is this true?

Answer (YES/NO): NO